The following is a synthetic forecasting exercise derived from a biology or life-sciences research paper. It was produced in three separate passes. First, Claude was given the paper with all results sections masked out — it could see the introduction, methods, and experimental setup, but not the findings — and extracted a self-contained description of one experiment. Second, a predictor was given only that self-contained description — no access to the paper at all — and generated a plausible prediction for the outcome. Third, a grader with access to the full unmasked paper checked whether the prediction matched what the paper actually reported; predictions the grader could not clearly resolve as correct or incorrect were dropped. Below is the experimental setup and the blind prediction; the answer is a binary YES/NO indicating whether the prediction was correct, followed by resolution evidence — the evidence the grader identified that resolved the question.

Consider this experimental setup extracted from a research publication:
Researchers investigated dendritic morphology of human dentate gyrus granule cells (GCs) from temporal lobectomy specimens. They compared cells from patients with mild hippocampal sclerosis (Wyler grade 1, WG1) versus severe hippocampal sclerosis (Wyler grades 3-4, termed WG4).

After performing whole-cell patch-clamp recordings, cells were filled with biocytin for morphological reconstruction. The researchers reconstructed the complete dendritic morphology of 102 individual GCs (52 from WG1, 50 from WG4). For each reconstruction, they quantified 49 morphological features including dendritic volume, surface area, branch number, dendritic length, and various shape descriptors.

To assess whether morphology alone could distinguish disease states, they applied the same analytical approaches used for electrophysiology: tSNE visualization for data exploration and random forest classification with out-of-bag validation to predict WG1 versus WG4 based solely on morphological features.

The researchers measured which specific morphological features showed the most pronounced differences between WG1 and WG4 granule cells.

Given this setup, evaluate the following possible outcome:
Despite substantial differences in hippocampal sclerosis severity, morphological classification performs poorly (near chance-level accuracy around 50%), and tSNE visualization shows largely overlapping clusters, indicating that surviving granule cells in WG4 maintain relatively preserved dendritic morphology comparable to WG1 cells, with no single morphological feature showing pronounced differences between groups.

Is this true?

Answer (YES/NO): NO